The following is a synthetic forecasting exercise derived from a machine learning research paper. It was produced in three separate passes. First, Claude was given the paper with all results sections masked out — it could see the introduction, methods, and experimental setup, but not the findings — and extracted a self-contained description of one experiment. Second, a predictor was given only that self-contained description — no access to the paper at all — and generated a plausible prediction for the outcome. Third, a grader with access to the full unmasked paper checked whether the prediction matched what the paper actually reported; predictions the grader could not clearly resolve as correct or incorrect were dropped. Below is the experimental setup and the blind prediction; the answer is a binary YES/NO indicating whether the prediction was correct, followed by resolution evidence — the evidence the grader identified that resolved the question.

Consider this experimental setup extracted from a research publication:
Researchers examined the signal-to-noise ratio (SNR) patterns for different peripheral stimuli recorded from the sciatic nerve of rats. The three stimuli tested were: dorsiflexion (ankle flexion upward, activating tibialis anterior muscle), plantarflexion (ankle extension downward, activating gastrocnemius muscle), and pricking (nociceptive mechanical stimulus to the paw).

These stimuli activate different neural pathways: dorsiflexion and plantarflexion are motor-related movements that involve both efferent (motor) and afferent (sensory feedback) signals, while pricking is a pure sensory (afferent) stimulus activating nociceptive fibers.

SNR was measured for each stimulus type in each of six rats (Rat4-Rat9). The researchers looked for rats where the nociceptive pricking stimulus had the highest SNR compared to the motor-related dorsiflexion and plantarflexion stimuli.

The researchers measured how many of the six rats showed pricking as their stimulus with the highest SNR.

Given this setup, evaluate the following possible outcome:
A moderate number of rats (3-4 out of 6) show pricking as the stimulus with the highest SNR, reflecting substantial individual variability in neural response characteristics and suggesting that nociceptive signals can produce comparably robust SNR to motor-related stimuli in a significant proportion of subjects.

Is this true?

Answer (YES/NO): NO